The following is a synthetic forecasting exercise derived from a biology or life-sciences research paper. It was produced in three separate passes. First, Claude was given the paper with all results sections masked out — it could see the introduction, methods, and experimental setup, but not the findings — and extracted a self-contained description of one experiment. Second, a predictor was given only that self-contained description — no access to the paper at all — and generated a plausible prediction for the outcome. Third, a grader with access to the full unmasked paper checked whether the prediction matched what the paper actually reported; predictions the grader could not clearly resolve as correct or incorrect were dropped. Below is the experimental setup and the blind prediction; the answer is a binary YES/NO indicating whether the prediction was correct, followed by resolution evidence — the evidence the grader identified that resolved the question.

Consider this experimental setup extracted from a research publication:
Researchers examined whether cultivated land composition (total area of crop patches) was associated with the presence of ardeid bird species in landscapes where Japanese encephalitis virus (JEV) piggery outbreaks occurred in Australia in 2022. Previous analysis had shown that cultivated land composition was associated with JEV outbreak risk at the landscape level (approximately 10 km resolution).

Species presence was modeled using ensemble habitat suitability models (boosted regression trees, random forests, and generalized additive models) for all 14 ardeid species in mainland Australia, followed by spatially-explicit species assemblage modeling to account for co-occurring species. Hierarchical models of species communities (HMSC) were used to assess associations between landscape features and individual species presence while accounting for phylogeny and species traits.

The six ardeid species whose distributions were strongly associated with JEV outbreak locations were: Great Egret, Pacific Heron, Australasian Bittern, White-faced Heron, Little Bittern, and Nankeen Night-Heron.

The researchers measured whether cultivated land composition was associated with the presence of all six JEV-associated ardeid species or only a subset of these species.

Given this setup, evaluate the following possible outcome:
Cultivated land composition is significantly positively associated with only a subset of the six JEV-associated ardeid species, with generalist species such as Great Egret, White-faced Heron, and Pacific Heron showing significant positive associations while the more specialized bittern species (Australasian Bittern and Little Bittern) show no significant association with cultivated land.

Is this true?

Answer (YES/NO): NO